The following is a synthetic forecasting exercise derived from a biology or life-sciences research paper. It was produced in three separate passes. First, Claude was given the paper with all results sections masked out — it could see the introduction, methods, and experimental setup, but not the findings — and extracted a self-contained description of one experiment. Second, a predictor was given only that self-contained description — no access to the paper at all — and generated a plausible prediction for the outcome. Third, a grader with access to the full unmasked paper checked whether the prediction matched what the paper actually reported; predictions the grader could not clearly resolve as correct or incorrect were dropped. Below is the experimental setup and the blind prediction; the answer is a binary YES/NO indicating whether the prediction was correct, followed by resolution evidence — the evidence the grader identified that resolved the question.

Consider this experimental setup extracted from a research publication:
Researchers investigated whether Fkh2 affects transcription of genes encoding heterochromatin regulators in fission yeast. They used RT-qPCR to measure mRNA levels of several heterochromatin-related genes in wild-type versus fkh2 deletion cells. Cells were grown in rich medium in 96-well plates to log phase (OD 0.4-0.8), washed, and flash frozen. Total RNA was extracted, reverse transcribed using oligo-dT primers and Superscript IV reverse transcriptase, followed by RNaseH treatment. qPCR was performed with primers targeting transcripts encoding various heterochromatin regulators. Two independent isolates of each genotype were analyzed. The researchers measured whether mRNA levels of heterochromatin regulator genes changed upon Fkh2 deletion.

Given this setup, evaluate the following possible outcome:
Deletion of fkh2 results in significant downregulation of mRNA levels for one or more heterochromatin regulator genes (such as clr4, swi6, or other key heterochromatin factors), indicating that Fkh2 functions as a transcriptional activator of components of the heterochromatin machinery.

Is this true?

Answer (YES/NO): NO